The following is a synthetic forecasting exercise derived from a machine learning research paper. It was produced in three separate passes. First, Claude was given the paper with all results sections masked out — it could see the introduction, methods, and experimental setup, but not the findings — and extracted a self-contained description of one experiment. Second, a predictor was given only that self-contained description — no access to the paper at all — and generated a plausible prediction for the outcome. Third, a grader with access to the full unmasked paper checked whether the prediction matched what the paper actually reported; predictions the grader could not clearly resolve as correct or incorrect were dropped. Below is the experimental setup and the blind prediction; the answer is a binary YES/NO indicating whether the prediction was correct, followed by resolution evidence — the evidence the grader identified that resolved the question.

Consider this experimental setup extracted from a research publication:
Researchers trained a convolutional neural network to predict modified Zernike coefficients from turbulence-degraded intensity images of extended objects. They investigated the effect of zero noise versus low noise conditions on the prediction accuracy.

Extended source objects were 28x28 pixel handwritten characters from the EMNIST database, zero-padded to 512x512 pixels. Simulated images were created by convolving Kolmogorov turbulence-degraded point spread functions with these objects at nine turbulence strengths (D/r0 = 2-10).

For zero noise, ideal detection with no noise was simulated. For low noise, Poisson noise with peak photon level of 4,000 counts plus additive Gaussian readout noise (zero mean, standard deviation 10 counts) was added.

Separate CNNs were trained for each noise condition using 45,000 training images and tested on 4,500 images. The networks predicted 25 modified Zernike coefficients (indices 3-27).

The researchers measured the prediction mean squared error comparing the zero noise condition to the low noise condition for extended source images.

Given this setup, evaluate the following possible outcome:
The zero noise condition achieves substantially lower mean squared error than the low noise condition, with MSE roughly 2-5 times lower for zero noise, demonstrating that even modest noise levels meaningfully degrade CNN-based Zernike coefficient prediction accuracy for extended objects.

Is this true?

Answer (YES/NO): NO